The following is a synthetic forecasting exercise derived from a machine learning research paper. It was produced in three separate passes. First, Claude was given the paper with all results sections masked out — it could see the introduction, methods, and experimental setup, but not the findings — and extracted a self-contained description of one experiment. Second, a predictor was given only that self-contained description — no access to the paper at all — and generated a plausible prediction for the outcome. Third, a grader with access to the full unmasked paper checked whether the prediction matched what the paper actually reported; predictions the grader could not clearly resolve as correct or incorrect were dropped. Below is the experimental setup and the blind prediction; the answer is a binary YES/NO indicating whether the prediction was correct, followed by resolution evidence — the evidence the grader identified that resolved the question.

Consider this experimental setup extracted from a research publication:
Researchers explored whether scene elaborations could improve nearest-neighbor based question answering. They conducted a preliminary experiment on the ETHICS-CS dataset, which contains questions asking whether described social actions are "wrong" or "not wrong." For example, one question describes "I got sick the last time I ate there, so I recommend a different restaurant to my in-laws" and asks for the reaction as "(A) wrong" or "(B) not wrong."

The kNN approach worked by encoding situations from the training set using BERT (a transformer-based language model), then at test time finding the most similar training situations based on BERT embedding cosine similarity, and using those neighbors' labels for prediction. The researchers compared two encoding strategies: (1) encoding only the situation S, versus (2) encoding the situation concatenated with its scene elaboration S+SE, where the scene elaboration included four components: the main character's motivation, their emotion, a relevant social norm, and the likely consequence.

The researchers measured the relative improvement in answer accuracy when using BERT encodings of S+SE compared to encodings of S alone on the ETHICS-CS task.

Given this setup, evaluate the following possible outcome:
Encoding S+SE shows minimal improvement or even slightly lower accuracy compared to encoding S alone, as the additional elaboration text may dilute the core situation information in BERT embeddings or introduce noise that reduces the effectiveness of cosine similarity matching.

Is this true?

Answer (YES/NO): NO